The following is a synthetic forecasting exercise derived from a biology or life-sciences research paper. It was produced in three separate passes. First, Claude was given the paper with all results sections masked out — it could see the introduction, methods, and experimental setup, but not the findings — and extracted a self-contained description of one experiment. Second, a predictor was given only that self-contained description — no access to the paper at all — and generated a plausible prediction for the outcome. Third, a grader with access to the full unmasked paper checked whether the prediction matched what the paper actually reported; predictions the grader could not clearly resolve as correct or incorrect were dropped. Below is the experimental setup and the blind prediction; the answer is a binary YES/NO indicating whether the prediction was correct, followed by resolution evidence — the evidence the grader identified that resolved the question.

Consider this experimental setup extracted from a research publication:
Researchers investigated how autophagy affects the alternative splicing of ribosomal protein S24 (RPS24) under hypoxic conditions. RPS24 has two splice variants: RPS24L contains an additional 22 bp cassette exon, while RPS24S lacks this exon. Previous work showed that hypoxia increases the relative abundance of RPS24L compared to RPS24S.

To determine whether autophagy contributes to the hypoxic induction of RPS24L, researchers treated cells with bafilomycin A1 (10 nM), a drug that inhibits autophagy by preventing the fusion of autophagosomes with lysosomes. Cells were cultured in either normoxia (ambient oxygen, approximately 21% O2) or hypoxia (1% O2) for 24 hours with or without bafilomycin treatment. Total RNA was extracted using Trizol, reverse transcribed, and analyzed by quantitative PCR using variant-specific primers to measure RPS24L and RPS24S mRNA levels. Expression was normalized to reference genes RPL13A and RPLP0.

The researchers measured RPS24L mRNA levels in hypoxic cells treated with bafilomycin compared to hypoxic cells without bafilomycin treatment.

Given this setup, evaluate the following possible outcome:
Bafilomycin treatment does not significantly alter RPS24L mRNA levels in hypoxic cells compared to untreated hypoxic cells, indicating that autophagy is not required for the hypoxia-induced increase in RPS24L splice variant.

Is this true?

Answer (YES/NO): NO